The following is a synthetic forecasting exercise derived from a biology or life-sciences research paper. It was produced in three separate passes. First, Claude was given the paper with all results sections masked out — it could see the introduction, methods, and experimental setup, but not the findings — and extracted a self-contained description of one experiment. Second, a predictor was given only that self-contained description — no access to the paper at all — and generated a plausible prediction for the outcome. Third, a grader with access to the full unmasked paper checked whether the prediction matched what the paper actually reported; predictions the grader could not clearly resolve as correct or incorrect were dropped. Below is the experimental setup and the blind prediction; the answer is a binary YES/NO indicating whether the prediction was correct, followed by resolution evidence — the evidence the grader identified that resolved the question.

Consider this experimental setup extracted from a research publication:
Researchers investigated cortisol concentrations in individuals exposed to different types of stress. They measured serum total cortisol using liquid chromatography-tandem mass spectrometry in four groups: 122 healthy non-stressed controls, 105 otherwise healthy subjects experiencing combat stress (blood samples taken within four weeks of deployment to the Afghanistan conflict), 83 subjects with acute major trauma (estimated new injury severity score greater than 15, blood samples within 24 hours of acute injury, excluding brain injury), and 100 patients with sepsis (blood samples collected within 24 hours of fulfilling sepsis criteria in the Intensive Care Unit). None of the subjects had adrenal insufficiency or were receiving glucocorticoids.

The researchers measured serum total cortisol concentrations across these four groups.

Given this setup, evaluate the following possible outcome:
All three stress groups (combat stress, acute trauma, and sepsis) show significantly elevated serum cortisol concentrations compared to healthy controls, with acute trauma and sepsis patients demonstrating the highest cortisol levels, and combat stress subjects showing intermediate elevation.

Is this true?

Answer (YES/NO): NO